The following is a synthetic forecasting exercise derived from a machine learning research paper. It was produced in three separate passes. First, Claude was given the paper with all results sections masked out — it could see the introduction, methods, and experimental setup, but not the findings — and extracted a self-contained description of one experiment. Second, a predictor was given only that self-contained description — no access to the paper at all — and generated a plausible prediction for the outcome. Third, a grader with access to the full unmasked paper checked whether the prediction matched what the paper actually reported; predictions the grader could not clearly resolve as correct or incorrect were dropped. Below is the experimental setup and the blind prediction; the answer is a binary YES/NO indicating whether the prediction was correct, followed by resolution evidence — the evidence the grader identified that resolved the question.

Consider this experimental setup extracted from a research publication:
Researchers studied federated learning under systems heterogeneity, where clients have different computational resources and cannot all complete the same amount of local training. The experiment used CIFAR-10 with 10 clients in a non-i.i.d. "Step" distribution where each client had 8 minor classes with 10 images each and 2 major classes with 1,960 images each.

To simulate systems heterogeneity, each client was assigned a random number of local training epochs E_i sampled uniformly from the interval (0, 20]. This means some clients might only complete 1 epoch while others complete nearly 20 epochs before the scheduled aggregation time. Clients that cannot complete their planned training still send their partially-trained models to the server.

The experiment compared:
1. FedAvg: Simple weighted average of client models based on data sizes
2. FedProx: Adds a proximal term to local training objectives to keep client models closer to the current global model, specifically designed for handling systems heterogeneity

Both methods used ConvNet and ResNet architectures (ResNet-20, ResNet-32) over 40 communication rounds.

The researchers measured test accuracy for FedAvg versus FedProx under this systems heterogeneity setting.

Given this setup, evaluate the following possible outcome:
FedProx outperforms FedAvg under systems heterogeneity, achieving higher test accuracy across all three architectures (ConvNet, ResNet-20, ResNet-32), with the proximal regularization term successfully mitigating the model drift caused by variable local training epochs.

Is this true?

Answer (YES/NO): NO